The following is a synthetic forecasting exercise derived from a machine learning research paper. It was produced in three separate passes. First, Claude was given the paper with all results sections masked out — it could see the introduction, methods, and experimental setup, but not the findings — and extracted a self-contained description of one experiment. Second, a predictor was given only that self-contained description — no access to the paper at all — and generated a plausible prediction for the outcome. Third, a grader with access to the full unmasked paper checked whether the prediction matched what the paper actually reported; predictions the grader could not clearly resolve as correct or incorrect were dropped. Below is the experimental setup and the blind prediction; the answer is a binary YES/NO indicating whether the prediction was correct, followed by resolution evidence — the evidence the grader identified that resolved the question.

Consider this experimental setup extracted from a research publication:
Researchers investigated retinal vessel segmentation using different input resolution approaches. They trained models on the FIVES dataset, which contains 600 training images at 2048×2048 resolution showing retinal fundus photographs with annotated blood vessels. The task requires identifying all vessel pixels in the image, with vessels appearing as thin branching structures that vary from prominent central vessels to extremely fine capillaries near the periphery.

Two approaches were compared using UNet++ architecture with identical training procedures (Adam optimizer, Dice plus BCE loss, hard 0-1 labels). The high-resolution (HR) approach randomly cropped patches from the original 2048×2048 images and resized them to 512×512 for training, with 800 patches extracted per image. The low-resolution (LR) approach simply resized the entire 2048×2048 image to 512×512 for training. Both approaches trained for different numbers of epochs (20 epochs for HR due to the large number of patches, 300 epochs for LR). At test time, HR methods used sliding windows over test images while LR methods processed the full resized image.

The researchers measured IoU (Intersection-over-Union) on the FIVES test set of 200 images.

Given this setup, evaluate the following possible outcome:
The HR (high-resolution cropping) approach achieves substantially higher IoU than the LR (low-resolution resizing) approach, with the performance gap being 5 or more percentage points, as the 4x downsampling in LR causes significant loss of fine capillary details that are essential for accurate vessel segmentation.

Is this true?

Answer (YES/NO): YES